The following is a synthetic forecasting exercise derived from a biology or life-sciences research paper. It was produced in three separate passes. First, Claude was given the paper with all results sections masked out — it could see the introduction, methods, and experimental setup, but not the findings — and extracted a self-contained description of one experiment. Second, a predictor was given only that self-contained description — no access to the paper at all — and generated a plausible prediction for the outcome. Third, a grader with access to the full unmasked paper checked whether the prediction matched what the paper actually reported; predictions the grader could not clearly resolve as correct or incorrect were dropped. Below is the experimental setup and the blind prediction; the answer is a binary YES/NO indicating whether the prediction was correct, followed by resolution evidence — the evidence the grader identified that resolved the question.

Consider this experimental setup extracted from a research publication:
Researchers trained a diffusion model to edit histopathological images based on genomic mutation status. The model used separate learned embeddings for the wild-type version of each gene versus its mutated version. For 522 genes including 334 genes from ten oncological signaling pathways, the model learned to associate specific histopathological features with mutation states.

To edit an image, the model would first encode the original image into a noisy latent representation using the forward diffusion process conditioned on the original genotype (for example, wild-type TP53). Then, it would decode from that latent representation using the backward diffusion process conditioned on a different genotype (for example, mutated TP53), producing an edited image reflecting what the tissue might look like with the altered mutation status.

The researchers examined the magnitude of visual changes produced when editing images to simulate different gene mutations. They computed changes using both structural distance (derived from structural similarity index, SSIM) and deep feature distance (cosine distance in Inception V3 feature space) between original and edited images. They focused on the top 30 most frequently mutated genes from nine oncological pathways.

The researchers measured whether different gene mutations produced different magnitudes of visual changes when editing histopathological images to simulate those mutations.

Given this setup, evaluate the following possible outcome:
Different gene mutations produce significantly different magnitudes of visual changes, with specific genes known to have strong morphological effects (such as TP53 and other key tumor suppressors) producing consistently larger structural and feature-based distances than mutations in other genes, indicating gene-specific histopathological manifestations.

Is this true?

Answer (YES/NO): NO